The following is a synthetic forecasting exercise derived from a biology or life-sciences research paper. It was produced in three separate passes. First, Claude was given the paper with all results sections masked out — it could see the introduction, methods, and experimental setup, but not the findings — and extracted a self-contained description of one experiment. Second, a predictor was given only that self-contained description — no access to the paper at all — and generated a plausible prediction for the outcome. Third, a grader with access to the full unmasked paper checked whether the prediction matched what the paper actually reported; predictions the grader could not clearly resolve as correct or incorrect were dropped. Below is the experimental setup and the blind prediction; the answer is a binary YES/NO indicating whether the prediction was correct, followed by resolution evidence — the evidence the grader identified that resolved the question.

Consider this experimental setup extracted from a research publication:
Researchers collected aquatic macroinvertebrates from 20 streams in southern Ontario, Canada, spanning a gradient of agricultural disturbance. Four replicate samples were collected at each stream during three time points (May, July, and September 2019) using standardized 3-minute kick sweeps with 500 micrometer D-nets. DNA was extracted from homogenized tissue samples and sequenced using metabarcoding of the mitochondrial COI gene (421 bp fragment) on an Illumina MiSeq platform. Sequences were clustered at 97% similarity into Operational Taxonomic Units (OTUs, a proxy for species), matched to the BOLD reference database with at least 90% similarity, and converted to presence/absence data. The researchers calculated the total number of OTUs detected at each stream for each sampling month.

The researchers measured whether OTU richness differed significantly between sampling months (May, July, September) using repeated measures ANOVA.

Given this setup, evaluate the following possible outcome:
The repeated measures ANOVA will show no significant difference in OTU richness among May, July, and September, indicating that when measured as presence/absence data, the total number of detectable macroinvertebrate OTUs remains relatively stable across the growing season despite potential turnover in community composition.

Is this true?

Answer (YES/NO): YES